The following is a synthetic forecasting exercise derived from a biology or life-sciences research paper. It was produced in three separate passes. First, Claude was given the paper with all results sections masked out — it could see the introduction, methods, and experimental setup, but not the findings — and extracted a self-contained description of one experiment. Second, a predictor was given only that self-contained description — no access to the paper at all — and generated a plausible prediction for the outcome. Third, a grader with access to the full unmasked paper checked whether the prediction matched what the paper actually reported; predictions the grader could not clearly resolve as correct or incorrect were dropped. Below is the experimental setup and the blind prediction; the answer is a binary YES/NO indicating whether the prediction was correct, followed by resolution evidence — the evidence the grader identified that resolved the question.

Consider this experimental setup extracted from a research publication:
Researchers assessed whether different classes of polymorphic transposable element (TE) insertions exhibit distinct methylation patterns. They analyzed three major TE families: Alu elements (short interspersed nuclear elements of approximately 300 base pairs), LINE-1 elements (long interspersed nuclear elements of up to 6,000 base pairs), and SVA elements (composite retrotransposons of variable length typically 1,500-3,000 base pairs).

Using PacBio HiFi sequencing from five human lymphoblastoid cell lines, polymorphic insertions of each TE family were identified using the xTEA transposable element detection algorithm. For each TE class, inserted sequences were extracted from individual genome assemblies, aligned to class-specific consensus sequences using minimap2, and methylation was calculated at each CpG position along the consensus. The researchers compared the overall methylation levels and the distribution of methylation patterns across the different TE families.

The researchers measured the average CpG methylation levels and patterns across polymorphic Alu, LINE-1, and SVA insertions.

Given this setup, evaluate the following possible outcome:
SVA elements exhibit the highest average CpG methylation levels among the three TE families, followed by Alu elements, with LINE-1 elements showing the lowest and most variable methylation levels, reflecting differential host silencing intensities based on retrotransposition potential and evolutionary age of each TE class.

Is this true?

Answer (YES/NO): NO